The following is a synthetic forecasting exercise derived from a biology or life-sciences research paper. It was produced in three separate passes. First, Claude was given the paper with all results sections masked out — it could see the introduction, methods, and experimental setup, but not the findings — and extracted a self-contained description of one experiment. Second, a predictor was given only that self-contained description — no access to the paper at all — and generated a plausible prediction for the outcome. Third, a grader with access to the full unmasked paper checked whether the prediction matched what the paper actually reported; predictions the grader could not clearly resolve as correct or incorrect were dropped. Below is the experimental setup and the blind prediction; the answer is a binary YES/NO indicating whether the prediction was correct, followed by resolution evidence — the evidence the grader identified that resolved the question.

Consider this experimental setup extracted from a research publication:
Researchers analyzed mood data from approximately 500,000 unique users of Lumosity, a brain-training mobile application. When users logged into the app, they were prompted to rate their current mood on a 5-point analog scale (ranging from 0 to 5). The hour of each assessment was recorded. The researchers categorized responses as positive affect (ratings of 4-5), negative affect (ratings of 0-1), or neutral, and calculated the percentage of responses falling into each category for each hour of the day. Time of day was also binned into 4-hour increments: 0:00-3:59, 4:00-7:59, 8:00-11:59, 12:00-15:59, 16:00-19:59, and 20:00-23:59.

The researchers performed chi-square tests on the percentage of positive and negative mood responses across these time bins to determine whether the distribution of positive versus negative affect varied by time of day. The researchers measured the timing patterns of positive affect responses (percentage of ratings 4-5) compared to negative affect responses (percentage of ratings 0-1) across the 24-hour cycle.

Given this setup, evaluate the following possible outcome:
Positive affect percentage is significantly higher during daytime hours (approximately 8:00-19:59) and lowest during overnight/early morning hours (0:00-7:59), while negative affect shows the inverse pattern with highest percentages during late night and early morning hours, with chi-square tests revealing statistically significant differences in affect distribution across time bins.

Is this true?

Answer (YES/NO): NO